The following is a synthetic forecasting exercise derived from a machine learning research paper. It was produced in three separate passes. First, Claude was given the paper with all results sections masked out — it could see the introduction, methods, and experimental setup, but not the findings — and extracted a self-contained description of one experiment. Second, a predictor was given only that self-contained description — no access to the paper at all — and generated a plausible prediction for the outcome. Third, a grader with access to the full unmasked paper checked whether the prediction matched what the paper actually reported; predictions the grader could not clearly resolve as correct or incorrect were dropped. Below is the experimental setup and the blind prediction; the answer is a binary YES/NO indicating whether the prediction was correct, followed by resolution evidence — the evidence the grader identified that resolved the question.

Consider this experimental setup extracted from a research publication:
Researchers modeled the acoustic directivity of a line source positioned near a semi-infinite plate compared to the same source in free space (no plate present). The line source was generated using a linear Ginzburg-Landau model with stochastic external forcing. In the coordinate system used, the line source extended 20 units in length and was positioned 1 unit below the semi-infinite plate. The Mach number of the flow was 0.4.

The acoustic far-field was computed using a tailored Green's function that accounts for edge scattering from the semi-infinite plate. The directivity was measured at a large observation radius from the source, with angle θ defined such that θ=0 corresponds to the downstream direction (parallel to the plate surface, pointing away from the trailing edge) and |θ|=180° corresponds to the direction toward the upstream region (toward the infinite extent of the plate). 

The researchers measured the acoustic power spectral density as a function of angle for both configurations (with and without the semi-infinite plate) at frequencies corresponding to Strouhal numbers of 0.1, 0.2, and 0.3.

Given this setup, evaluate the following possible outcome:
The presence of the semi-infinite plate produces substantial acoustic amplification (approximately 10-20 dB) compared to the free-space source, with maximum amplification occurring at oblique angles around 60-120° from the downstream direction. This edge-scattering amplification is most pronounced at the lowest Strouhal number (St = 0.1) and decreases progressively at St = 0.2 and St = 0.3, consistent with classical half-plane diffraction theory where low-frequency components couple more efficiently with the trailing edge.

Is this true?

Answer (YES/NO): NO